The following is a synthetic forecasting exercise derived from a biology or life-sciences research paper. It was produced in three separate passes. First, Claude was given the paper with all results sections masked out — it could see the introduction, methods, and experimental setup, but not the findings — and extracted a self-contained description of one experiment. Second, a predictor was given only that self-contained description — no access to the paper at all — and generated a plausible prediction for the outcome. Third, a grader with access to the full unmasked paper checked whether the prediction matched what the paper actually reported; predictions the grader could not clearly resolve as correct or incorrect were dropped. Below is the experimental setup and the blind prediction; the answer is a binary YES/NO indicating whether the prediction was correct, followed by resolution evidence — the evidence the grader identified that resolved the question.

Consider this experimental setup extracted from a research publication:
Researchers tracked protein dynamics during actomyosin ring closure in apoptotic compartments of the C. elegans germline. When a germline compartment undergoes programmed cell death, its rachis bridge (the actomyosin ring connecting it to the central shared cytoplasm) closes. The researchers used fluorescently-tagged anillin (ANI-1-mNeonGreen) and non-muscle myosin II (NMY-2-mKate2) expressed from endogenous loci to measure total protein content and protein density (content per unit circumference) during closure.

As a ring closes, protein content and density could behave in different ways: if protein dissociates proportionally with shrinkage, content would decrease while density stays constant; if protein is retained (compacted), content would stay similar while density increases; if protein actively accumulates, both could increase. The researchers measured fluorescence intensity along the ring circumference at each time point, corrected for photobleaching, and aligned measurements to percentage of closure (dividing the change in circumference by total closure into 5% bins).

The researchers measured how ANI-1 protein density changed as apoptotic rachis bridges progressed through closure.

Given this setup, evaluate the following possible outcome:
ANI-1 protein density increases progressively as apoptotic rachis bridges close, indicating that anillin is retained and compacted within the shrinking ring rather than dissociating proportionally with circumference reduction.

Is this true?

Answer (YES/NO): NO